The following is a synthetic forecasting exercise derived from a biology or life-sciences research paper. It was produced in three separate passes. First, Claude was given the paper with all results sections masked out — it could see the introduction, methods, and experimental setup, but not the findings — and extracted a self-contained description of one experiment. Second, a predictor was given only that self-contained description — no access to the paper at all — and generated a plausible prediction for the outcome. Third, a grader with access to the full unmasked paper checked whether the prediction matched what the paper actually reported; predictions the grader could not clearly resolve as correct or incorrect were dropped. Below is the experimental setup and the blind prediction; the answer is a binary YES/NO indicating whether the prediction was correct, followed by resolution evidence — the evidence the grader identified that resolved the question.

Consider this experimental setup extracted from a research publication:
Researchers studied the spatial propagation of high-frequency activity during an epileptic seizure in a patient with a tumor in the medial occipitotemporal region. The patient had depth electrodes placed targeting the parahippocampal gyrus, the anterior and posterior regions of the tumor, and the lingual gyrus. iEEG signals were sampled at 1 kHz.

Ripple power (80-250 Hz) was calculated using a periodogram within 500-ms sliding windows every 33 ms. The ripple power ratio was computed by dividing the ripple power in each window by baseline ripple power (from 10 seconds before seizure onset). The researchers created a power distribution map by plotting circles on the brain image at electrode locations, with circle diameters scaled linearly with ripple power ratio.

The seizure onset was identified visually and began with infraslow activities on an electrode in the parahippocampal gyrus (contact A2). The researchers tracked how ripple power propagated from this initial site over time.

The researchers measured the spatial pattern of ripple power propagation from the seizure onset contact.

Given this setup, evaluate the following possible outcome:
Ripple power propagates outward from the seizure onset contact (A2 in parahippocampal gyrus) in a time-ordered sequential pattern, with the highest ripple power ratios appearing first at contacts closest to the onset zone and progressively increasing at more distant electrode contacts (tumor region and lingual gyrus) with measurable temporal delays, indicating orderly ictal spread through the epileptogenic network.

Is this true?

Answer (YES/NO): NO